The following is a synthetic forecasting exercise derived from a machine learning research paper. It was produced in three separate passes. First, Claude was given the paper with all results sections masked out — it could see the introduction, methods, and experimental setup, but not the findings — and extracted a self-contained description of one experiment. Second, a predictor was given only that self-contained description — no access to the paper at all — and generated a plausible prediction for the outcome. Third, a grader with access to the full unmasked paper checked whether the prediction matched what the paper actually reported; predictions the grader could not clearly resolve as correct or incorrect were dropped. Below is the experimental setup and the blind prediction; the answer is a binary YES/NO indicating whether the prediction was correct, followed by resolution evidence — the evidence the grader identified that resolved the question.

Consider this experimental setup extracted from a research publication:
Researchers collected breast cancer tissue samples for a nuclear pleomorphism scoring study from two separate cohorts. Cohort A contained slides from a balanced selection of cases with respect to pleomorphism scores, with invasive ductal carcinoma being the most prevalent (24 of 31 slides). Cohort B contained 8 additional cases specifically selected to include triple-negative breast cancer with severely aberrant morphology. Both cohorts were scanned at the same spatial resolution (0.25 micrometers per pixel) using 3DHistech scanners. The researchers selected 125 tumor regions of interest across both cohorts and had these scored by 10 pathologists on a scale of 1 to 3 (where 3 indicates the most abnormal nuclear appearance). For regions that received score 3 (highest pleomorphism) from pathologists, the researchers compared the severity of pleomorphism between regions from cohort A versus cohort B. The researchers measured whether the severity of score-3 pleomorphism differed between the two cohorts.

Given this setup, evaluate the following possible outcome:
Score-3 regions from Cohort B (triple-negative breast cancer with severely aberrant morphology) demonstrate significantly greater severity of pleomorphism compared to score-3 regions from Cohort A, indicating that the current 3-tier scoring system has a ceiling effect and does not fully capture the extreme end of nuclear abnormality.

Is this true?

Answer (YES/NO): NO